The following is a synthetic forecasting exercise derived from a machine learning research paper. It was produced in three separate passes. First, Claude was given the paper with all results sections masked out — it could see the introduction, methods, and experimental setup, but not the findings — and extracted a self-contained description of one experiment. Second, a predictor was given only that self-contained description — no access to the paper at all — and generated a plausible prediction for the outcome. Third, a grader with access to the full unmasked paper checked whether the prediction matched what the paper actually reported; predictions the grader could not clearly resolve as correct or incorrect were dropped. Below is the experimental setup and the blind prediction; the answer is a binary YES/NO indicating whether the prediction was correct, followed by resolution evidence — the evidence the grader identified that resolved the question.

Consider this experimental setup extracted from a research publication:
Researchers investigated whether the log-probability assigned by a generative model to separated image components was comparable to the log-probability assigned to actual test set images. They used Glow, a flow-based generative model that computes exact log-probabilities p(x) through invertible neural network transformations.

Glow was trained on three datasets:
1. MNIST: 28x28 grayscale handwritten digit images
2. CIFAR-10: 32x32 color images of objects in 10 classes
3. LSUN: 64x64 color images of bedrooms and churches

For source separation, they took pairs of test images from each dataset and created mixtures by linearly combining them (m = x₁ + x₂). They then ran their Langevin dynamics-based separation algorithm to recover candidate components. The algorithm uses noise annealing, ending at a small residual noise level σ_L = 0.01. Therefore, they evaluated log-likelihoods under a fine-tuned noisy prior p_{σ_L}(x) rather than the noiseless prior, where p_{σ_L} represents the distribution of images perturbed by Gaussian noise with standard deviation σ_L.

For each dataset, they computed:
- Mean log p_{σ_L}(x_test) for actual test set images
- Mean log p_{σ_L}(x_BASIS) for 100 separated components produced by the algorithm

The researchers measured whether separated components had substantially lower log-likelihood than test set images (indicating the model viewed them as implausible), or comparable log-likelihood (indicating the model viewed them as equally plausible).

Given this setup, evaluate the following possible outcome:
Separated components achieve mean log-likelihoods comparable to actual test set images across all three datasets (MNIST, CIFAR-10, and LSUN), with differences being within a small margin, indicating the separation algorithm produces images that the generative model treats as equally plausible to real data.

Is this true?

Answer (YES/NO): YES